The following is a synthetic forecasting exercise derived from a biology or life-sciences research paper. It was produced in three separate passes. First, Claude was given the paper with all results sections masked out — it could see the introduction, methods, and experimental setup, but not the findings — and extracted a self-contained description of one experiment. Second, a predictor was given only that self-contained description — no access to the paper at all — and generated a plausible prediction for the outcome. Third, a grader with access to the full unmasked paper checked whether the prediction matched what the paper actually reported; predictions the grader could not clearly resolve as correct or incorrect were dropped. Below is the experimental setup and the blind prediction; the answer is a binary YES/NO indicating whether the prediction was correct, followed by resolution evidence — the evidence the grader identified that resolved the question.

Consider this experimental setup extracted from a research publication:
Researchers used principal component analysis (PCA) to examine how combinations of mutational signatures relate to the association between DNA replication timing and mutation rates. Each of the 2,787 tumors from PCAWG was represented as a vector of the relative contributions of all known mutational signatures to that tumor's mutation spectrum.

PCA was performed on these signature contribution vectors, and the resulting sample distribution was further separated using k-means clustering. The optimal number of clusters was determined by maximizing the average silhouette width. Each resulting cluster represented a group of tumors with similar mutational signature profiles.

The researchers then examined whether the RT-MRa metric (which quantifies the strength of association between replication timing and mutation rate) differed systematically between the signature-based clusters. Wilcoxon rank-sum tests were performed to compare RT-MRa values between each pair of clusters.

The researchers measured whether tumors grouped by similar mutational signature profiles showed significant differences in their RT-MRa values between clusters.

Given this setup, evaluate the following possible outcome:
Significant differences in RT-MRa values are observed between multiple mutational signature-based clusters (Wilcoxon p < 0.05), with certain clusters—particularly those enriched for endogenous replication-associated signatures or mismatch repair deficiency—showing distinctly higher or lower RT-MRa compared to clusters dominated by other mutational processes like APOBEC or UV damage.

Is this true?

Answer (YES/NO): NO